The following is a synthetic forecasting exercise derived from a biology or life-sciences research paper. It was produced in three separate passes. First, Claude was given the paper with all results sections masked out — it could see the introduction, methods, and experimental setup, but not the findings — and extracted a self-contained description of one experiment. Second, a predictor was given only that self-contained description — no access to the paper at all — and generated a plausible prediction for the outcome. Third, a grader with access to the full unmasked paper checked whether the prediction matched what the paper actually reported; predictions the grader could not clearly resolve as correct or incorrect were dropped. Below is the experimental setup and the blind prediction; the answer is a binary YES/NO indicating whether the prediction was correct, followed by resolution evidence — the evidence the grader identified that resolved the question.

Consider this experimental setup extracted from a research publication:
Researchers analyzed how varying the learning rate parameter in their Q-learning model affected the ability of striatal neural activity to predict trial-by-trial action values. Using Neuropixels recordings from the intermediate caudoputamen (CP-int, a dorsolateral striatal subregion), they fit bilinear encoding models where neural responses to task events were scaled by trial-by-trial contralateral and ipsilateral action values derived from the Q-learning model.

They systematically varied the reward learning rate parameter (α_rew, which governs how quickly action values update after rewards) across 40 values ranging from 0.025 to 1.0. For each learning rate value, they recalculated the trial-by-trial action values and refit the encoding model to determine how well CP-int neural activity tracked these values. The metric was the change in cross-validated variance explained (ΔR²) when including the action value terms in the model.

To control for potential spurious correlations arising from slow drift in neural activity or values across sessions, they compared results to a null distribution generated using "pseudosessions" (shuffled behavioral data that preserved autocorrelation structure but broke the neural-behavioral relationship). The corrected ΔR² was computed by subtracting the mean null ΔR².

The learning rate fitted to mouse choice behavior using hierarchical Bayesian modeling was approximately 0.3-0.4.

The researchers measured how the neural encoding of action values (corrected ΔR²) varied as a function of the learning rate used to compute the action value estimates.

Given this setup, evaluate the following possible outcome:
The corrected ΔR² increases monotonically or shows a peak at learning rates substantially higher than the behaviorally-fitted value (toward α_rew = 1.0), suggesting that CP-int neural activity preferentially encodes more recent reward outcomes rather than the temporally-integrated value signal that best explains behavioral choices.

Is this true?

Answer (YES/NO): NO